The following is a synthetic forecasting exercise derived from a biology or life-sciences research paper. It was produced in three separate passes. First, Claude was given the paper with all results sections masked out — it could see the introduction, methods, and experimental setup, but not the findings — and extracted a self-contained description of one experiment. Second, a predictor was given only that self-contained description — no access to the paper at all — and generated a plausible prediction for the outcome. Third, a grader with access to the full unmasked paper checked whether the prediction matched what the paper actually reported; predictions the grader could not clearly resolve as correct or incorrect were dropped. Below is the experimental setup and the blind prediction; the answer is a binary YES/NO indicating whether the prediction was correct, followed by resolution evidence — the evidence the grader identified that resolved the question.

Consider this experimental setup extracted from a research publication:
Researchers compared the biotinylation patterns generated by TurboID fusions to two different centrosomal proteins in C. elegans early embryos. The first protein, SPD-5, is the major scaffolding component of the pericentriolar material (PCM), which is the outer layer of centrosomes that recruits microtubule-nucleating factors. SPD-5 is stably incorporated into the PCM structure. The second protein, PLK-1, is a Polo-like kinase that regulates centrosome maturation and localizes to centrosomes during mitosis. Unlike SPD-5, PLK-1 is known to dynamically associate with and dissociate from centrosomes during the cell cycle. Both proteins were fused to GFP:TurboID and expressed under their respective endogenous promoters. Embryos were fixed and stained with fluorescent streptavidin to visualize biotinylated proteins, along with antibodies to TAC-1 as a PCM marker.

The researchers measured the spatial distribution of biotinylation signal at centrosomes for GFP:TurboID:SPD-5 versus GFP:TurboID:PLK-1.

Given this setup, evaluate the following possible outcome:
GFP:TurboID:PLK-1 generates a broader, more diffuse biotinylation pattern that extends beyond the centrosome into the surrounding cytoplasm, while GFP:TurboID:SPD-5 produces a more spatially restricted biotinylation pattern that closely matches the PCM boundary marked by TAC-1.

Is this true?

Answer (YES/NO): NO